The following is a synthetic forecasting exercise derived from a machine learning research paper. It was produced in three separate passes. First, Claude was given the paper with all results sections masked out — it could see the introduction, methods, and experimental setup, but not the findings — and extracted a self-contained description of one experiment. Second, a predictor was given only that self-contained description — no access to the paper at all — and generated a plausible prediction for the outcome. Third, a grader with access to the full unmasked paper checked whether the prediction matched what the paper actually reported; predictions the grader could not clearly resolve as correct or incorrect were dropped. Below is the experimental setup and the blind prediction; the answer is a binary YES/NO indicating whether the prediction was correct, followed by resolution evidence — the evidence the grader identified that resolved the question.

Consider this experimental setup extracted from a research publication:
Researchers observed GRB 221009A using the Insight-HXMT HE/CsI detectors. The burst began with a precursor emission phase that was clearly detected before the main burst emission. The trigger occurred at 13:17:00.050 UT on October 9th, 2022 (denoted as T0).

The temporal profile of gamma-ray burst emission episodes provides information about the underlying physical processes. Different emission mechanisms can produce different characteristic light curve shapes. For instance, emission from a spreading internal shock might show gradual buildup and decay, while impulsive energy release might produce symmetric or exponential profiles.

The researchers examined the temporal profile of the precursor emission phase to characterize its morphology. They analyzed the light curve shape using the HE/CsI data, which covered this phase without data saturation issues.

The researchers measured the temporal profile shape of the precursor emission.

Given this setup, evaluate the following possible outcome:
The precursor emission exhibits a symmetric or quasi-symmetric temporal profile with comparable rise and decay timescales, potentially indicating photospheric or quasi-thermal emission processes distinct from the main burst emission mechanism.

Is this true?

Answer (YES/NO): NO